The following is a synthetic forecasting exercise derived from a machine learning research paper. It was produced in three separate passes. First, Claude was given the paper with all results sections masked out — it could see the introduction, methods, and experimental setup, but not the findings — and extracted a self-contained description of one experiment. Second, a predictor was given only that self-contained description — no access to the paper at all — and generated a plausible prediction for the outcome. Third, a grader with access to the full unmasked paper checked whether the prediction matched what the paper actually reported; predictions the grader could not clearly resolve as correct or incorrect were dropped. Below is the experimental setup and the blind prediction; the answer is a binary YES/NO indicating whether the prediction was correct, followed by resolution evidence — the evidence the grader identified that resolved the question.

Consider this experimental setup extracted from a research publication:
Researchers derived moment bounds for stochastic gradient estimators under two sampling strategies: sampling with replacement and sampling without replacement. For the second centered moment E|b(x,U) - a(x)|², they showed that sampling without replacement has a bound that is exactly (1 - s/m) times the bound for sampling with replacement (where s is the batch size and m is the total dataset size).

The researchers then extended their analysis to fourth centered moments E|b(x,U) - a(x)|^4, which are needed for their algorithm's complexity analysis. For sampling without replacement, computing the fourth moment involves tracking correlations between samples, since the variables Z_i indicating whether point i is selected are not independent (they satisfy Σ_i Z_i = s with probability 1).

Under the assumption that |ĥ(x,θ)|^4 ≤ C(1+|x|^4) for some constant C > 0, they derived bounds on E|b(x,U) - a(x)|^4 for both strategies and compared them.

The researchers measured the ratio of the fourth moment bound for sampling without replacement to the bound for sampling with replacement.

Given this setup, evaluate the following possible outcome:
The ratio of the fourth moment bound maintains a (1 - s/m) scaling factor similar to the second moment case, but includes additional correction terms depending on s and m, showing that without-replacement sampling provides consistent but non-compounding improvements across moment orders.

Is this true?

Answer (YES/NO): NO